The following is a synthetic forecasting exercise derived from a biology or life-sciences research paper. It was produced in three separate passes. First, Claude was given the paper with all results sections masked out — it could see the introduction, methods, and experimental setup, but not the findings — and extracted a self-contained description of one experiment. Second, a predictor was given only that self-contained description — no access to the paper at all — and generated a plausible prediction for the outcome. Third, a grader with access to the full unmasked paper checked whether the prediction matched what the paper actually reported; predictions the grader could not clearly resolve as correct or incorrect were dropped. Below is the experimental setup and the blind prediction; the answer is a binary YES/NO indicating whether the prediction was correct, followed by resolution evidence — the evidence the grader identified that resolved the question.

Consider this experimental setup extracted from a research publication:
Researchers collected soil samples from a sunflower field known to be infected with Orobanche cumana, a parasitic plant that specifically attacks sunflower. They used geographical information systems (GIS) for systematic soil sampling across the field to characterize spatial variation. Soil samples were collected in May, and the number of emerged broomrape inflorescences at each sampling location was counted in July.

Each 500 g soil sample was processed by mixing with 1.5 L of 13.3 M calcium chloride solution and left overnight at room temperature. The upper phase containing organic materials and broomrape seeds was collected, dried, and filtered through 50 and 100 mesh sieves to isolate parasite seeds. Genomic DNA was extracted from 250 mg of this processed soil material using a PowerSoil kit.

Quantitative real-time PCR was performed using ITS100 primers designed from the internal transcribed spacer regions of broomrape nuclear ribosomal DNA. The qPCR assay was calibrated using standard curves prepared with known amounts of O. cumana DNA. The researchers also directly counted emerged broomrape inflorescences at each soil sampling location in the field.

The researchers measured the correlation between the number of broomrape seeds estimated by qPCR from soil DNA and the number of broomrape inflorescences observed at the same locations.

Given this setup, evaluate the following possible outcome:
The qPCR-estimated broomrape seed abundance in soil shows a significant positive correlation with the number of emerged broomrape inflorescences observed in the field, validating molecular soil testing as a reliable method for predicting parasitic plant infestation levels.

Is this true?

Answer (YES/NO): NO